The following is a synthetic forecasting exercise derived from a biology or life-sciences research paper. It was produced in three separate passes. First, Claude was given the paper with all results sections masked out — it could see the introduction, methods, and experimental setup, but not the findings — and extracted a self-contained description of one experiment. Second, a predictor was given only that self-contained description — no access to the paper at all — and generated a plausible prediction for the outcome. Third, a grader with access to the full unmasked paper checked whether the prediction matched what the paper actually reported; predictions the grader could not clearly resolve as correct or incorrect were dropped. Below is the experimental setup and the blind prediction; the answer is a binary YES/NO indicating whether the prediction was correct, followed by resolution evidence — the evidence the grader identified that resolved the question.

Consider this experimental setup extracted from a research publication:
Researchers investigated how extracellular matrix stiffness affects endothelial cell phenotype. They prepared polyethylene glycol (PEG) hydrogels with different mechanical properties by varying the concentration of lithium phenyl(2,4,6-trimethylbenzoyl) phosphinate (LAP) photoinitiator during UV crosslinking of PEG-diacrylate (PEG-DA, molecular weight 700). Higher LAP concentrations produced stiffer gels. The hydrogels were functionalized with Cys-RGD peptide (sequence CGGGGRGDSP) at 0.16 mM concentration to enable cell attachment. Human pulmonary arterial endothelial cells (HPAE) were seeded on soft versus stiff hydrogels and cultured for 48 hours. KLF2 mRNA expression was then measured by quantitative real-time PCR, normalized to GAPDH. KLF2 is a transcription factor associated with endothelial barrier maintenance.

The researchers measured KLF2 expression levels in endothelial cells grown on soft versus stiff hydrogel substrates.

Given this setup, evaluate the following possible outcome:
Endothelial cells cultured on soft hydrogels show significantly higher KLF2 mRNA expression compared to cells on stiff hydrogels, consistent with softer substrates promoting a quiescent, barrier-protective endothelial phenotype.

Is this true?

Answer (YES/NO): YES